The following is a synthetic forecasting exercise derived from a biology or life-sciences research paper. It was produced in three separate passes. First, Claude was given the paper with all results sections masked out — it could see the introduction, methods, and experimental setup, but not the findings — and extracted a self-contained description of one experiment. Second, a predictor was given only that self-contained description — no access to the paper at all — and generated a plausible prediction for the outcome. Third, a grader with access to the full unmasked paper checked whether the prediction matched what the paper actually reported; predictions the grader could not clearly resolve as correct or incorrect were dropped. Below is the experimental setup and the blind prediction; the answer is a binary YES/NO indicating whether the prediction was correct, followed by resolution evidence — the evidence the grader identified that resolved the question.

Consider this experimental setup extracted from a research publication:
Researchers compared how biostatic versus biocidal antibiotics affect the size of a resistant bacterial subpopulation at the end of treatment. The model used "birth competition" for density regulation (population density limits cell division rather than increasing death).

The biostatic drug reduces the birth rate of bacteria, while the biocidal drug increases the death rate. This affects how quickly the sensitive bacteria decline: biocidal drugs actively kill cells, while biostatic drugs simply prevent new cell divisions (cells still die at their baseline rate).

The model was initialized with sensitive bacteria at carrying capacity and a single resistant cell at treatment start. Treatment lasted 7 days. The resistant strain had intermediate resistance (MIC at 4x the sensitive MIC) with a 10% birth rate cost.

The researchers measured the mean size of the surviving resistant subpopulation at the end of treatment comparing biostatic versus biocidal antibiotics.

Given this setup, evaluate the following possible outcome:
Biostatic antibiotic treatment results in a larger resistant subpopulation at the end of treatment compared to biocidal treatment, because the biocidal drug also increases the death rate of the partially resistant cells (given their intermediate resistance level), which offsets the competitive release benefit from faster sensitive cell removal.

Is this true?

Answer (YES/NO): NO